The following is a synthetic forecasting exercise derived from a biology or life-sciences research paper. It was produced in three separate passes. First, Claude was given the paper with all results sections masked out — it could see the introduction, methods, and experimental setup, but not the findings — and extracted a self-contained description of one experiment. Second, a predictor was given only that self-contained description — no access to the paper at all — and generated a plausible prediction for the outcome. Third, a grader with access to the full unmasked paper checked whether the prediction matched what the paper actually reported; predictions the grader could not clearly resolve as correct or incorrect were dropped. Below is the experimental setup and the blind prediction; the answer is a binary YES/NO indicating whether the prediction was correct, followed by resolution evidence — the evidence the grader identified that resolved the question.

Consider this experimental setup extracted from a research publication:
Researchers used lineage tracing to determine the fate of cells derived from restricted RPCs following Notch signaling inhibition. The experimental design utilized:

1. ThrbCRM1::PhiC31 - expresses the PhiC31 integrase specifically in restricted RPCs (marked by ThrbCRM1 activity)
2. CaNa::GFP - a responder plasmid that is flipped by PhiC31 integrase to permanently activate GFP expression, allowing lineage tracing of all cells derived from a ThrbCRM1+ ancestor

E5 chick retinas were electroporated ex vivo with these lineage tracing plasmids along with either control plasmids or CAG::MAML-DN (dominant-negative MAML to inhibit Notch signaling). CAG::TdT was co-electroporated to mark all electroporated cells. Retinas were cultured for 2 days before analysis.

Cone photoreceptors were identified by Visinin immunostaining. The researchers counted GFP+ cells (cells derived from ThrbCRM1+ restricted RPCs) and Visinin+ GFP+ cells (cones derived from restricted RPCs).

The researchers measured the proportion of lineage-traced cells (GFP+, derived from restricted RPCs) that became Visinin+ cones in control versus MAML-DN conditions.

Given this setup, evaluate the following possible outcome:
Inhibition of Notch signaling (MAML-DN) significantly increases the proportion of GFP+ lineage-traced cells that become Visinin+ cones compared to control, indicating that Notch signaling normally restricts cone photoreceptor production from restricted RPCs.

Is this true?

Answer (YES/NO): NO